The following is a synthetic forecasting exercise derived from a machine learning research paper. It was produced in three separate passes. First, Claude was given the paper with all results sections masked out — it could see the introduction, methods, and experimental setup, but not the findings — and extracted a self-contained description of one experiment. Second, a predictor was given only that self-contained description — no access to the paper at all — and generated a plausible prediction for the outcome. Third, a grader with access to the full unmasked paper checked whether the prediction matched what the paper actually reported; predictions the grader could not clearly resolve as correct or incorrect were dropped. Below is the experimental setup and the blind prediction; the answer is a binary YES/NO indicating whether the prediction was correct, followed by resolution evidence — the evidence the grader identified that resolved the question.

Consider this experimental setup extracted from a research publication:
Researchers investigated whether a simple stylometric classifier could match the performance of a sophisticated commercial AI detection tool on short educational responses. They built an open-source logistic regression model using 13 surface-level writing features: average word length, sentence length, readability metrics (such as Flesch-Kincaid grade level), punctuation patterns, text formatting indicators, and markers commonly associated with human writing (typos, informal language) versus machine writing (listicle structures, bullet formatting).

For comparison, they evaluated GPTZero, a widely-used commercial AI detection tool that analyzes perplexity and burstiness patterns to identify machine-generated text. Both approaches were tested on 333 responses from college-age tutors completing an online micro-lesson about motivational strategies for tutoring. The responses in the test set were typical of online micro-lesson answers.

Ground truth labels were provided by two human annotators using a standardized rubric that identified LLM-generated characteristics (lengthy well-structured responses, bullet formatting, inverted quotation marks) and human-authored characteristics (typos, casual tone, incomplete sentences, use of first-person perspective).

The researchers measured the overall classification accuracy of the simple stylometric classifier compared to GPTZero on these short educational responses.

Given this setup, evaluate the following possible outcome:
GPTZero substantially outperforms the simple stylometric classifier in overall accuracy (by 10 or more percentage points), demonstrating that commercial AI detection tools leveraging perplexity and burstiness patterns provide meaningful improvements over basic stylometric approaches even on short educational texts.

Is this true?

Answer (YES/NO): NO